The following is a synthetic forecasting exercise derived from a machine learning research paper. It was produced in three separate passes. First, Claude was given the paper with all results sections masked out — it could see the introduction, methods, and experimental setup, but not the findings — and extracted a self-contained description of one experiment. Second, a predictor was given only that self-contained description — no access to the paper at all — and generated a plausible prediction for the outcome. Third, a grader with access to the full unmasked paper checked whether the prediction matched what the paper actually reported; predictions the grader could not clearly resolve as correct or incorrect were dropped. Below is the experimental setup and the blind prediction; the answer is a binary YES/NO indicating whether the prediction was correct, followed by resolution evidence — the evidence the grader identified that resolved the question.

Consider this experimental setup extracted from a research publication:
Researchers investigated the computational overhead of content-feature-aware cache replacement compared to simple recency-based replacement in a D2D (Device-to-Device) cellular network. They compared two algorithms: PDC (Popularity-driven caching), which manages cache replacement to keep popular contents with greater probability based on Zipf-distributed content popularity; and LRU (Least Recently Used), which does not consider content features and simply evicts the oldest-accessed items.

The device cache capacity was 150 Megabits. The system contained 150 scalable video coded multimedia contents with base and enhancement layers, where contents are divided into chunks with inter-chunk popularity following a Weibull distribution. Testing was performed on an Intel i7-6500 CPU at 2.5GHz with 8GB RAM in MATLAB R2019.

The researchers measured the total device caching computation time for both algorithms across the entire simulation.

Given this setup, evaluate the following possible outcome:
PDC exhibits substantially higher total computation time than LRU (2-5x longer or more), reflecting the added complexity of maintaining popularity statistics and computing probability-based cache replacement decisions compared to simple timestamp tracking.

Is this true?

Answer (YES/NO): NO